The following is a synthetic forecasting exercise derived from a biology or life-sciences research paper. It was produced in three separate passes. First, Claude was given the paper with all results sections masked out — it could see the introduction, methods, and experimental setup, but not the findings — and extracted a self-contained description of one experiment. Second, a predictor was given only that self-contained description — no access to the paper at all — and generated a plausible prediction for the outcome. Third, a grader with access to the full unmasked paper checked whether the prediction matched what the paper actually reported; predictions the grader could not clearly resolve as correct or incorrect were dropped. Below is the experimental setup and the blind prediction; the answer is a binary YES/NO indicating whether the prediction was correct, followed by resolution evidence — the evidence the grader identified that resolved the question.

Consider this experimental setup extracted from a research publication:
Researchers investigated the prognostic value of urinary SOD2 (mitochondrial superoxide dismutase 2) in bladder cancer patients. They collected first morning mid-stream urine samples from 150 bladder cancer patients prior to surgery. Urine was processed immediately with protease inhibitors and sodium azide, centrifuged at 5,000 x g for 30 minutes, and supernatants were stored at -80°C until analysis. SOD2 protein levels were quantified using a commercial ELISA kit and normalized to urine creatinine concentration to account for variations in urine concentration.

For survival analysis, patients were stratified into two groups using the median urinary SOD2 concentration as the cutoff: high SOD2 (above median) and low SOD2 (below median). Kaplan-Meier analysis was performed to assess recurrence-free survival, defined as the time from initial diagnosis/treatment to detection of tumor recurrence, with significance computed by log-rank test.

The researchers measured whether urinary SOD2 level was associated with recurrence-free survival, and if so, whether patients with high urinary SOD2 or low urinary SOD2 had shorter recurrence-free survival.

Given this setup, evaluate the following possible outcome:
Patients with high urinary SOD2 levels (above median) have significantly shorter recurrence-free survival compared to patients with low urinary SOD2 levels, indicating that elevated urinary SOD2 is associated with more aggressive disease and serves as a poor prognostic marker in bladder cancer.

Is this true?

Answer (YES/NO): YES